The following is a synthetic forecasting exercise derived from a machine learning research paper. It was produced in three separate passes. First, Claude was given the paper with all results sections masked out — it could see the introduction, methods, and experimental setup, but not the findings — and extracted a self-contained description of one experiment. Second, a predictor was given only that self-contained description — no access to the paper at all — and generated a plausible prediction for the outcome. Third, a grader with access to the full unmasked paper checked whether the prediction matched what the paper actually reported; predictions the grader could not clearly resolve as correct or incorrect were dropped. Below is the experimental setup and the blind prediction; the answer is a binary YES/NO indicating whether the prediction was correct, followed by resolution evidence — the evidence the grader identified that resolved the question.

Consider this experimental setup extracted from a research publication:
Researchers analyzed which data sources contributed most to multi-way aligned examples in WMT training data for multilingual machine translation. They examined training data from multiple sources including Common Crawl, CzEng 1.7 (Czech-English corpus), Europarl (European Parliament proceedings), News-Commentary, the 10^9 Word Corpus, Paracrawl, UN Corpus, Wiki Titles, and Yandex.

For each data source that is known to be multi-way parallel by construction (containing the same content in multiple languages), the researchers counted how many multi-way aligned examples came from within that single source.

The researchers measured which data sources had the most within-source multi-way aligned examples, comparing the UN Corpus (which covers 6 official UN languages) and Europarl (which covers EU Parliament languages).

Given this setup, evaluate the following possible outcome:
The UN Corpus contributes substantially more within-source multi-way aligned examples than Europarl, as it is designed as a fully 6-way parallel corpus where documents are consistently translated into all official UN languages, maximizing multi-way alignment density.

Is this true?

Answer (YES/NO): YES